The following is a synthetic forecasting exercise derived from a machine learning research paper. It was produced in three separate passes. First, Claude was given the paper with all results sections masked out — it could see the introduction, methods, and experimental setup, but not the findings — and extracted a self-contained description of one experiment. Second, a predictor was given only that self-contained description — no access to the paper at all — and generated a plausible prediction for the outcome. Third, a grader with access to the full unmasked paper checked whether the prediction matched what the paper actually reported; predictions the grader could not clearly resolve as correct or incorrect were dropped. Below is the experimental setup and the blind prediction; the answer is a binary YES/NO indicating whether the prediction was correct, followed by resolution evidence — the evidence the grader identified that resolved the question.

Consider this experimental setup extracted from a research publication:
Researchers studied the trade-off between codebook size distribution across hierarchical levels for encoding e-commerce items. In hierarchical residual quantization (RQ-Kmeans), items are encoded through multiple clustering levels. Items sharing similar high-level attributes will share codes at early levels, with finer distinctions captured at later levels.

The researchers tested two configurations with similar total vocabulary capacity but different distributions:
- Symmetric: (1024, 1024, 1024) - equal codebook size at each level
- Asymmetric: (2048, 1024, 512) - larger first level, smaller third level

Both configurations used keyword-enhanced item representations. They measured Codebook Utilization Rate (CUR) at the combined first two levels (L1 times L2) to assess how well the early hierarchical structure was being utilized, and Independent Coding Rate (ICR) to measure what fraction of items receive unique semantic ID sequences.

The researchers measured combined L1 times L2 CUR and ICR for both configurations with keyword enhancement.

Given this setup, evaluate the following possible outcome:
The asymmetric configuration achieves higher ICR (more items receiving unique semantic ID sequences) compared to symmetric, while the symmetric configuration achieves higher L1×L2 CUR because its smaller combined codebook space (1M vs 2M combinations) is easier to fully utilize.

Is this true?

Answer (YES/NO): YES